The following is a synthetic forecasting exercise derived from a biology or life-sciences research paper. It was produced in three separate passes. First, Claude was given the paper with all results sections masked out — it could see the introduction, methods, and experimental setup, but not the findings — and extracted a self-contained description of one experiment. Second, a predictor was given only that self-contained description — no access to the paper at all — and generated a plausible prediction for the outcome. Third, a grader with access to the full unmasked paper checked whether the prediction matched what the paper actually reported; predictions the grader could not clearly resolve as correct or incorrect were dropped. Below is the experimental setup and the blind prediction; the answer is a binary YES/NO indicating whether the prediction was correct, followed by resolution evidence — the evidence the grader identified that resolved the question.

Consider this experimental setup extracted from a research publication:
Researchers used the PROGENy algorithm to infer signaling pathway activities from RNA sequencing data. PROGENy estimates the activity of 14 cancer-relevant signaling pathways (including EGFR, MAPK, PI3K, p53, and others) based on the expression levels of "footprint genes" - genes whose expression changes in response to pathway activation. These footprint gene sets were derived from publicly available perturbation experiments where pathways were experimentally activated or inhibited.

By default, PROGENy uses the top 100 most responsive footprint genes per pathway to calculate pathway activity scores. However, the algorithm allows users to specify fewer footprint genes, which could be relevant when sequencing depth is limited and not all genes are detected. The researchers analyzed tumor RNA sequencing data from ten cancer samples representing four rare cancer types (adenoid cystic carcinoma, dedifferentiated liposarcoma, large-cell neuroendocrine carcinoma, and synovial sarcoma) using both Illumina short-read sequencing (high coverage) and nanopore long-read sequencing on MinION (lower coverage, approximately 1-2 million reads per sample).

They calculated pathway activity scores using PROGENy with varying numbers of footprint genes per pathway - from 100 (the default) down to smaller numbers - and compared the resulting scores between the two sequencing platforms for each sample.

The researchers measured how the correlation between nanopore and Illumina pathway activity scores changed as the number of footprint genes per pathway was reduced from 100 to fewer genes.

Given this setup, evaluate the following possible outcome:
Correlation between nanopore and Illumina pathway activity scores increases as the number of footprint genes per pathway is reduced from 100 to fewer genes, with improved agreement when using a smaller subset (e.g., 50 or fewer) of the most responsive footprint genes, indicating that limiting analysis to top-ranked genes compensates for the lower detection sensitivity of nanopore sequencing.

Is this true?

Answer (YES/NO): NO